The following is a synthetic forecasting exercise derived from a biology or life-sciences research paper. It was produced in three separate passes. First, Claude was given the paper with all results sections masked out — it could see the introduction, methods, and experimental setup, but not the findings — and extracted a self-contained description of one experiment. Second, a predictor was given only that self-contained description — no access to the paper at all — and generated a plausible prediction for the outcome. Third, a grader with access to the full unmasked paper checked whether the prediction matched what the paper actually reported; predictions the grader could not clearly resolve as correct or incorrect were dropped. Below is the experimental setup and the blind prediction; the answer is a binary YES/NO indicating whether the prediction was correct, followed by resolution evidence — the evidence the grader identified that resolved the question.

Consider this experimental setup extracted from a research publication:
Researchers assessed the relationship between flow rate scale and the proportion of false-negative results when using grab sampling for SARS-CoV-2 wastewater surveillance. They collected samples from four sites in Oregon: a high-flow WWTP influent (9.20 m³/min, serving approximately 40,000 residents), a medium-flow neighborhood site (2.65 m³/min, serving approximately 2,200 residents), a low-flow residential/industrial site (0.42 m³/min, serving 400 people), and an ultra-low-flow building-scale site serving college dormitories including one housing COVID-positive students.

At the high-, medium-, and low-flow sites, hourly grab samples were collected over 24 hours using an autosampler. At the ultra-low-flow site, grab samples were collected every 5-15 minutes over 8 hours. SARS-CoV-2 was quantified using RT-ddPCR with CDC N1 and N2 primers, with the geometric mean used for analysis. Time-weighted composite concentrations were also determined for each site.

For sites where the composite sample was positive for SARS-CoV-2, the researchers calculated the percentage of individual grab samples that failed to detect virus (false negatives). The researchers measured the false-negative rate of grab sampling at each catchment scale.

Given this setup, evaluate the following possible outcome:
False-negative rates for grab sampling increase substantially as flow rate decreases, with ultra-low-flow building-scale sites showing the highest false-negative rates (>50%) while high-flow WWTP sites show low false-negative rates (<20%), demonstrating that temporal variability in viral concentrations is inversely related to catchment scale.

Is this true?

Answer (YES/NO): NO